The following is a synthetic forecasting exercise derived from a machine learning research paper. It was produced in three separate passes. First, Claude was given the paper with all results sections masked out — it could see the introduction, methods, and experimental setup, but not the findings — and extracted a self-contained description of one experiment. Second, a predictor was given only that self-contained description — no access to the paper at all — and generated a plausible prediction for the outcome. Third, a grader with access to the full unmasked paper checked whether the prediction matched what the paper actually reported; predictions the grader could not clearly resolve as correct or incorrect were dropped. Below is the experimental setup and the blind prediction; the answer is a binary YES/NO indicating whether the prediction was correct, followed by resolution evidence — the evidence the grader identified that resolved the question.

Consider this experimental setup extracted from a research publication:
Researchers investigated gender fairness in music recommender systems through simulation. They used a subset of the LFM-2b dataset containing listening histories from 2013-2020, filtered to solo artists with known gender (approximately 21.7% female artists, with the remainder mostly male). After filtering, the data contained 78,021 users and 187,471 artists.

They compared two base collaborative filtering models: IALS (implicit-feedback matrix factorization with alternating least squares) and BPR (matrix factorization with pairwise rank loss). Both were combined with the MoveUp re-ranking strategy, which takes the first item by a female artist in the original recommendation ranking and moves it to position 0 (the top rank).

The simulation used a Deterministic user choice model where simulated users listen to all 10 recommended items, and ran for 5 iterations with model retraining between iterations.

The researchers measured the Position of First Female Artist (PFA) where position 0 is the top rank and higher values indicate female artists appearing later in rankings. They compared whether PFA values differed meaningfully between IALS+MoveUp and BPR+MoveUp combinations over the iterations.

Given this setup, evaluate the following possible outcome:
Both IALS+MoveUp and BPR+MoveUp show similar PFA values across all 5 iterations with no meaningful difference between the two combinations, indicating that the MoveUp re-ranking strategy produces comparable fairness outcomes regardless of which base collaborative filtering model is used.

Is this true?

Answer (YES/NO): YES